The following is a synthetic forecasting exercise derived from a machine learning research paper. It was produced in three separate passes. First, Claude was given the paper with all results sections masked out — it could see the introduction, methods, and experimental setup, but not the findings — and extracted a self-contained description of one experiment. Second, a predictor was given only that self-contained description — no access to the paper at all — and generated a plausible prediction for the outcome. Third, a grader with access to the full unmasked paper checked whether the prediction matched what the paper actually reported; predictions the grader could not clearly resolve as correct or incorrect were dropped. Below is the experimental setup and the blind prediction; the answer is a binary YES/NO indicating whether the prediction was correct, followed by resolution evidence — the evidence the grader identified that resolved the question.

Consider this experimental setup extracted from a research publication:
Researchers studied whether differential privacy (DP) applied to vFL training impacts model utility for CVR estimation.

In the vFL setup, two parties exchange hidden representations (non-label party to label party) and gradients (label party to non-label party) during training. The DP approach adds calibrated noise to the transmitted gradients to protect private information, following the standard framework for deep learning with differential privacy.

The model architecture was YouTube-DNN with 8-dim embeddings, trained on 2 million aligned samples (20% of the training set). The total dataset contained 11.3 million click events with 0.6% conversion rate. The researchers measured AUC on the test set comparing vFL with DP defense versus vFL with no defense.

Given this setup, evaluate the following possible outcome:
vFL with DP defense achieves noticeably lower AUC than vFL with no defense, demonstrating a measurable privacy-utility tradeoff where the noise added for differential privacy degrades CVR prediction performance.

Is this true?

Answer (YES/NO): YES